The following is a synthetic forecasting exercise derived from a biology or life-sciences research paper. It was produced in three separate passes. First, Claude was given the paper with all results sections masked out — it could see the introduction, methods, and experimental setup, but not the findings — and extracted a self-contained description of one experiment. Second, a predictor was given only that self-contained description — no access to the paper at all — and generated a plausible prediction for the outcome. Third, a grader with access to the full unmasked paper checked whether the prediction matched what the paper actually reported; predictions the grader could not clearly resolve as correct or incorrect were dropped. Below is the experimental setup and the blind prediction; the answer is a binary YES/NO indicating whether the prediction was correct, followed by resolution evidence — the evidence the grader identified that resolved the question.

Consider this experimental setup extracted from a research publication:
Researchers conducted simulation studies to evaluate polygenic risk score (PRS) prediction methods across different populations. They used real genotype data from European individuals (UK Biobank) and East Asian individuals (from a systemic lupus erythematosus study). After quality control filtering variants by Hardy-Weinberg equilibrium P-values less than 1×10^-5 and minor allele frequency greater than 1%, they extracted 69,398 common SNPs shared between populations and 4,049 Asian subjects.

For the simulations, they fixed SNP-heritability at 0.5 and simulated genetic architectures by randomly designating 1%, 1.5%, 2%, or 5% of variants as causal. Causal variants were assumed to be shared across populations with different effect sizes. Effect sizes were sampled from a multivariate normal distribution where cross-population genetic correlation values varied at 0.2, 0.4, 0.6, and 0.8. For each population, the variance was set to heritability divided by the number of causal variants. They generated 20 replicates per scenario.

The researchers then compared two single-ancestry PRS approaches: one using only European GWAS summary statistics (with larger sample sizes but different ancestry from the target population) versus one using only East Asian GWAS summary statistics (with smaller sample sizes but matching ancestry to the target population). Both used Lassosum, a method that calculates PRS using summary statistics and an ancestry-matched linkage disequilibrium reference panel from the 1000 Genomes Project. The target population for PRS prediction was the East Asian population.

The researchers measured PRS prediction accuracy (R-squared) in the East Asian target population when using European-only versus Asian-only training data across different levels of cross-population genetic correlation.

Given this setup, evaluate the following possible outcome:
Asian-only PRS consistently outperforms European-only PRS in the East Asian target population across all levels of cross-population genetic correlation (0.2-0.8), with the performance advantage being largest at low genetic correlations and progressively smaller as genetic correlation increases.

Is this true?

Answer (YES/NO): NO